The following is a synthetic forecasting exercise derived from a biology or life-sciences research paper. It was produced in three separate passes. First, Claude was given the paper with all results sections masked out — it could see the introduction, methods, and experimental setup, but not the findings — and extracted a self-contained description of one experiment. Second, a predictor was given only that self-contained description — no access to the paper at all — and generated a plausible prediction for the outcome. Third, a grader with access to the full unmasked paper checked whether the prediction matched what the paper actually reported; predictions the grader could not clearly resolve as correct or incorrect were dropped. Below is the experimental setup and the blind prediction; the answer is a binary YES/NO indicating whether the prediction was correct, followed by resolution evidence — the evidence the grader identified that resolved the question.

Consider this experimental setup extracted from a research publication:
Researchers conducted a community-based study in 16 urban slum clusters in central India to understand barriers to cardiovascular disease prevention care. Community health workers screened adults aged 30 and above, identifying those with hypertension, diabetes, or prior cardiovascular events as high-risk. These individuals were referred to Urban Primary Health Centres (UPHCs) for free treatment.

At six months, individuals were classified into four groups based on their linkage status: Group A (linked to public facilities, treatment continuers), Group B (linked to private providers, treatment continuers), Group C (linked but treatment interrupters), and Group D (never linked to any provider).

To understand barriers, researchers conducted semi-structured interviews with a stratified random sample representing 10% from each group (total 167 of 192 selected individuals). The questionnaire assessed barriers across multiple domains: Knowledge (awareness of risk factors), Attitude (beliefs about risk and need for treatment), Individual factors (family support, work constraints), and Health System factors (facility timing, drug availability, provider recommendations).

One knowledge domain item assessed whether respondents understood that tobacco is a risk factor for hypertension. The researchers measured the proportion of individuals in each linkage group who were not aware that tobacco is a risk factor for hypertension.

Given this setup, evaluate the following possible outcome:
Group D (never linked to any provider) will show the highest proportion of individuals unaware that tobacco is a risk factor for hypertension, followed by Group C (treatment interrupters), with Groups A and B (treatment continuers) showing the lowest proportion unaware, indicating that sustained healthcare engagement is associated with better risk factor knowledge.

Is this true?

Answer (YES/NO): NO